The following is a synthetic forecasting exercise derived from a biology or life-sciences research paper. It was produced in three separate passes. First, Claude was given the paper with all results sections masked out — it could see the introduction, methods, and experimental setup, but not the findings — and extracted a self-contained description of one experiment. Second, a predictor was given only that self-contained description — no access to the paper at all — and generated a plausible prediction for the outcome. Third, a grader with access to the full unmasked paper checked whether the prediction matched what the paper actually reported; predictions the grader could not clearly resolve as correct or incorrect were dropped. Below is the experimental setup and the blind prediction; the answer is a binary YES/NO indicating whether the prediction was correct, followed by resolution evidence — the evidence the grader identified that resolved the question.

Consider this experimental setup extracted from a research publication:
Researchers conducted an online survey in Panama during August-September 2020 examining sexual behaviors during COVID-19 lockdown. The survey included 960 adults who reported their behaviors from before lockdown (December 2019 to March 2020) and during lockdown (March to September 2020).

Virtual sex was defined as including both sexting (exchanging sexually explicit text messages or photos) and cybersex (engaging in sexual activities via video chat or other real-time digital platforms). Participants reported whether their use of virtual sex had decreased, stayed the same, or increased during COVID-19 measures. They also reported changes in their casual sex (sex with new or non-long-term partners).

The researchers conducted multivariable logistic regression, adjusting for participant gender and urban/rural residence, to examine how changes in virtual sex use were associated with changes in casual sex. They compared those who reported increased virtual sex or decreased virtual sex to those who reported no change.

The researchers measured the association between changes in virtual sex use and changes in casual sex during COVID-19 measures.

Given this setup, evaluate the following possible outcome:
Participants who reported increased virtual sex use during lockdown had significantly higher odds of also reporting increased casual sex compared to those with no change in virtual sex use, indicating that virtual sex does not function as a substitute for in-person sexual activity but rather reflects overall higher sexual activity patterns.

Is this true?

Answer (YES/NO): NO